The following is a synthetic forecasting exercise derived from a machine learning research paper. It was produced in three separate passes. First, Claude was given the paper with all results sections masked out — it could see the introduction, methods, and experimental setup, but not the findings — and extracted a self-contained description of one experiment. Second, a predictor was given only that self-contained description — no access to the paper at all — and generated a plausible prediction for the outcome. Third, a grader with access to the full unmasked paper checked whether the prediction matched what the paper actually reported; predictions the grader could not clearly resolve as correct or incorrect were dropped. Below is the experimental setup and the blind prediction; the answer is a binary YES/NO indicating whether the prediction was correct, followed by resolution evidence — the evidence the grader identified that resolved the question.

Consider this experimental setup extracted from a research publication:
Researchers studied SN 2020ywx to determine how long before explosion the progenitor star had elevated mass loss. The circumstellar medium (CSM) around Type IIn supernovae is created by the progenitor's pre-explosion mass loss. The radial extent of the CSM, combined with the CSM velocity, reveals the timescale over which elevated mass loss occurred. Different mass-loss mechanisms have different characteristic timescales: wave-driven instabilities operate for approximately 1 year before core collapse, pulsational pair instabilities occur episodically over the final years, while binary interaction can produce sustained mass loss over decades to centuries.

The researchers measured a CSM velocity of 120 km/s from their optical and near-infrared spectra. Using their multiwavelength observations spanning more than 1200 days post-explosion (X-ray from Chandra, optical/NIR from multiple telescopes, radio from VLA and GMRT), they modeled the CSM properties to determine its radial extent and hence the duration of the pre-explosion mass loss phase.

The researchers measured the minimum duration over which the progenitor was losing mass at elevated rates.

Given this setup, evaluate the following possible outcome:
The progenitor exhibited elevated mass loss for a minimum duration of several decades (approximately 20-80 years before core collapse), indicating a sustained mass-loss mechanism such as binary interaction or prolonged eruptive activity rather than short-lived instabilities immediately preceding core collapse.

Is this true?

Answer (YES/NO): NO